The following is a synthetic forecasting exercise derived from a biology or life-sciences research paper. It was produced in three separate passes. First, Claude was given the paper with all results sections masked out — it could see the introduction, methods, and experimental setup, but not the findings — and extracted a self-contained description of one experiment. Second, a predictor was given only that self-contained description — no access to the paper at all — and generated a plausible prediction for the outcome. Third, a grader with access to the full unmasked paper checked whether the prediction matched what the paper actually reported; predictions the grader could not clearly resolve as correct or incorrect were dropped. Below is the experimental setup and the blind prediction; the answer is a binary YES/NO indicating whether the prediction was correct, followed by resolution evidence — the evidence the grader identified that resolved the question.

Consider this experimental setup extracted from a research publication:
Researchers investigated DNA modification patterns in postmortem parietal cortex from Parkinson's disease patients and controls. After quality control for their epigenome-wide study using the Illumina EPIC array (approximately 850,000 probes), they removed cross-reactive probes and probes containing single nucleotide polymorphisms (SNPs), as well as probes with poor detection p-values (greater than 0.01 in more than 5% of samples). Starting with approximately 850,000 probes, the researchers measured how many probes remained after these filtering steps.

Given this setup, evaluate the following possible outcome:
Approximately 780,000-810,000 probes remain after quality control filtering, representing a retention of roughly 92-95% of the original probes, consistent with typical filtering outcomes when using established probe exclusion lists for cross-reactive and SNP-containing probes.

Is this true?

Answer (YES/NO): NO